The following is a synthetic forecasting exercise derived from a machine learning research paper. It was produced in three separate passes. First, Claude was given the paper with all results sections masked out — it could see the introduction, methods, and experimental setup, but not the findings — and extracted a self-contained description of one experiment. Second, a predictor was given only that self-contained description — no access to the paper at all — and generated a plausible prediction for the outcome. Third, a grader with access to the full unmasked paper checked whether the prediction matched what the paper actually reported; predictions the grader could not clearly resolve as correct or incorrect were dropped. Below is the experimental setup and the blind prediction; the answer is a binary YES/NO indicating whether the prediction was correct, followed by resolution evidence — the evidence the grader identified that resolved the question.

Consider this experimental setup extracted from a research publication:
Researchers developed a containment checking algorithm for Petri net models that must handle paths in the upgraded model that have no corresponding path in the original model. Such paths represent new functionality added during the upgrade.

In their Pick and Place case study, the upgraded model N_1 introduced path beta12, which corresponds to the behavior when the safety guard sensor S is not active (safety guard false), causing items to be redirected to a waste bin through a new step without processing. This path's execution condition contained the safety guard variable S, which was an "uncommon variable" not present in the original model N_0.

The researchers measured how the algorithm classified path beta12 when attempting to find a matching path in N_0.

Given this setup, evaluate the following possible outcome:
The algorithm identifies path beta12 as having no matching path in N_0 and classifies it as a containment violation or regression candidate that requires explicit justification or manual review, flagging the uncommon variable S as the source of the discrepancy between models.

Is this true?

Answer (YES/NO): NO